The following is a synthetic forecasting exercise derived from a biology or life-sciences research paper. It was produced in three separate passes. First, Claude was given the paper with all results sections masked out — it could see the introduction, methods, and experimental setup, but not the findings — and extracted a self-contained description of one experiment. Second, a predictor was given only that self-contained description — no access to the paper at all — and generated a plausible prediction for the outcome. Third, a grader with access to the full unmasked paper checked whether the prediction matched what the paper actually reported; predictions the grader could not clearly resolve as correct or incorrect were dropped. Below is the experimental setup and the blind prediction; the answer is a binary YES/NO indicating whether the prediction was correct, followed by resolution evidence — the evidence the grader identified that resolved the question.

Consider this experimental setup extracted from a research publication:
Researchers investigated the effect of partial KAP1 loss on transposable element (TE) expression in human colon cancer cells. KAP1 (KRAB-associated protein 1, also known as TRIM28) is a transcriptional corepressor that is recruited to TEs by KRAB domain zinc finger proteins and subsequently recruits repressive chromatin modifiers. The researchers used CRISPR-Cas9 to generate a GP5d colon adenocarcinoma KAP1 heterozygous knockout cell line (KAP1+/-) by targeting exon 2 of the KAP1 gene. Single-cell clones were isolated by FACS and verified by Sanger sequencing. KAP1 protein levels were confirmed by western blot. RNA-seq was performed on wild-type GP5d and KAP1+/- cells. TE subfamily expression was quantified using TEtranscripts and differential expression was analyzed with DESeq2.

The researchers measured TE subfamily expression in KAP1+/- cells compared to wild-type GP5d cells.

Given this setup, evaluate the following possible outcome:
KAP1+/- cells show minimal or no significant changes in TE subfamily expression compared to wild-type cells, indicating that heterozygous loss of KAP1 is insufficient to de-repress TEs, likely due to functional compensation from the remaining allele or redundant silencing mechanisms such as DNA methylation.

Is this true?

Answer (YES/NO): YES